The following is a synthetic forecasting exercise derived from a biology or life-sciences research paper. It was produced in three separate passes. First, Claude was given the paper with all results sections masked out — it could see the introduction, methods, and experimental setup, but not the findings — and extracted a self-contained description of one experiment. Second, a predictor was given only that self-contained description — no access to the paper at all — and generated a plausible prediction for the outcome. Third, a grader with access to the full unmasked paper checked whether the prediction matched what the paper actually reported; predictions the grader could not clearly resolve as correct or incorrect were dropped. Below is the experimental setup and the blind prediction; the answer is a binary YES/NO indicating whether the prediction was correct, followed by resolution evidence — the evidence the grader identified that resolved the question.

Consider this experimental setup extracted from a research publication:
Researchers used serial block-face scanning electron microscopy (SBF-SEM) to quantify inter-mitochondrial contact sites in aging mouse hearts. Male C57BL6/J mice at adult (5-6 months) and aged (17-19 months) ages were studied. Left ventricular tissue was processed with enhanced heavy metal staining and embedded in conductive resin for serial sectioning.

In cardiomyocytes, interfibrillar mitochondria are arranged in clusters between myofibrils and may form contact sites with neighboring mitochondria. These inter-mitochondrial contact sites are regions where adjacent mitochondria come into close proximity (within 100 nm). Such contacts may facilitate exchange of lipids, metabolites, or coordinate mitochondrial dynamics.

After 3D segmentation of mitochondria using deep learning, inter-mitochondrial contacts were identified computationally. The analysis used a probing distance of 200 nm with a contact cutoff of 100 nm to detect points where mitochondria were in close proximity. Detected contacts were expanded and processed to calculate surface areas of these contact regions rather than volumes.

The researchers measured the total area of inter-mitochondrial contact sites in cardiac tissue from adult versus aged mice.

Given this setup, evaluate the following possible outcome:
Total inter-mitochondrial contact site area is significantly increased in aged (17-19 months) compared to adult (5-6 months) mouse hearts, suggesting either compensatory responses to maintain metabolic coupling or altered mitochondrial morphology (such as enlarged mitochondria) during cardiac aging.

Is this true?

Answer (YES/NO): NO